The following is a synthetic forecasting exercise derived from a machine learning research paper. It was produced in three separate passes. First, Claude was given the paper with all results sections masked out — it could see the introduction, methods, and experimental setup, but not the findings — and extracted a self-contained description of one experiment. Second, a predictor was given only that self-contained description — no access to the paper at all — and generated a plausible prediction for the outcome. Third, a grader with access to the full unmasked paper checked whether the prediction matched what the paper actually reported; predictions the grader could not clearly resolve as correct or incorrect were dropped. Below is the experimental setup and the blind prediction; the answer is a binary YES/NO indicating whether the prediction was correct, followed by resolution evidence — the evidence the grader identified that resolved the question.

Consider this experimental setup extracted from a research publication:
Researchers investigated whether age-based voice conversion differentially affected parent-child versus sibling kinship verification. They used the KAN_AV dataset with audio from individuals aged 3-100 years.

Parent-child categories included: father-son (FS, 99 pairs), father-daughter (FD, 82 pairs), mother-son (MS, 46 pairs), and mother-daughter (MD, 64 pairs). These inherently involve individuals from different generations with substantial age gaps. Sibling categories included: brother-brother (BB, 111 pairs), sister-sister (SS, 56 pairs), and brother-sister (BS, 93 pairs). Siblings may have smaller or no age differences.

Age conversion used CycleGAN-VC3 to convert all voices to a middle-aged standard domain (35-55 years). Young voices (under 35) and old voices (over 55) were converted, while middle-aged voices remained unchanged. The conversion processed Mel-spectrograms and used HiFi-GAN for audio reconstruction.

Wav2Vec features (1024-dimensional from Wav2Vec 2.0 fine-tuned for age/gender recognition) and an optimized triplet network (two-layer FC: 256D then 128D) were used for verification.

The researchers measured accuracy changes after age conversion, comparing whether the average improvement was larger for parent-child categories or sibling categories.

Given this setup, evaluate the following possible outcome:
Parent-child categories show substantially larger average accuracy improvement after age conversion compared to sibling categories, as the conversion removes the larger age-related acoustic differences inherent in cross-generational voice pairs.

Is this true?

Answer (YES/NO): NO